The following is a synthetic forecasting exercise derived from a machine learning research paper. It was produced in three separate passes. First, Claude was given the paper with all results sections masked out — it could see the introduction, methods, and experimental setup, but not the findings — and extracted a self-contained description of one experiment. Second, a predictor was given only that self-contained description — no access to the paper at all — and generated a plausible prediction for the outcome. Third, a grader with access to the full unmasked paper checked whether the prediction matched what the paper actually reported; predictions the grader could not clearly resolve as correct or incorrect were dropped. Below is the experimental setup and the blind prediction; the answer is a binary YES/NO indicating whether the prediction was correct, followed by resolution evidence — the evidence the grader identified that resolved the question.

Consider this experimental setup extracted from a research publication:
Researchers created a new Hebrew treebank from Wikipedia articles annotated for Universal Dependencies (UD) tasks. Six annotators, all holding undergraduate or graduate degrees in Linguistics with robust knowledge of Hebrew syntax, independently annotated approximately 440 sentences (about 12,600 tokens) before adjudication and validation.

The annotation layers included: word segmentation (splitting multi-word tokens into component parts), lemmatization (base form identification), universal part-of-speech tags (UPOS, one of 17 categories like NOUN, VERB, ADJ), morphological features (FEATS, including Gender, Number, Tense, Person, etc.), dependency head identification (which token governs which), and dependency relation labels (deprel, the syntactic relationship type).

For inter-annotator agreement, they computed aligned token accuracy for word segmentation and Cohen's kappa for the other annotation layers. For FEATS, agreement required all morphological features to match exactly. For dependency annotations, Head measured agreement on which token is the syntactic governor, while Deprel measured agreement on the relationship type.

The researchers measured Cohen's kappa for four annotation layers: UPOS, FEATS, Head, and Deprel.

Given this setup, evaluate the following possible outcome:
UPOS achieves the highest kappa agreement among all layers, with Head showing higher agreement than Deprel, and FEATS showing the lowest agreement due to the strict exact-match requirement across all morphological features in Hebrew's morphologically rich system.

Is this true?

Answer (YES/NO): NO